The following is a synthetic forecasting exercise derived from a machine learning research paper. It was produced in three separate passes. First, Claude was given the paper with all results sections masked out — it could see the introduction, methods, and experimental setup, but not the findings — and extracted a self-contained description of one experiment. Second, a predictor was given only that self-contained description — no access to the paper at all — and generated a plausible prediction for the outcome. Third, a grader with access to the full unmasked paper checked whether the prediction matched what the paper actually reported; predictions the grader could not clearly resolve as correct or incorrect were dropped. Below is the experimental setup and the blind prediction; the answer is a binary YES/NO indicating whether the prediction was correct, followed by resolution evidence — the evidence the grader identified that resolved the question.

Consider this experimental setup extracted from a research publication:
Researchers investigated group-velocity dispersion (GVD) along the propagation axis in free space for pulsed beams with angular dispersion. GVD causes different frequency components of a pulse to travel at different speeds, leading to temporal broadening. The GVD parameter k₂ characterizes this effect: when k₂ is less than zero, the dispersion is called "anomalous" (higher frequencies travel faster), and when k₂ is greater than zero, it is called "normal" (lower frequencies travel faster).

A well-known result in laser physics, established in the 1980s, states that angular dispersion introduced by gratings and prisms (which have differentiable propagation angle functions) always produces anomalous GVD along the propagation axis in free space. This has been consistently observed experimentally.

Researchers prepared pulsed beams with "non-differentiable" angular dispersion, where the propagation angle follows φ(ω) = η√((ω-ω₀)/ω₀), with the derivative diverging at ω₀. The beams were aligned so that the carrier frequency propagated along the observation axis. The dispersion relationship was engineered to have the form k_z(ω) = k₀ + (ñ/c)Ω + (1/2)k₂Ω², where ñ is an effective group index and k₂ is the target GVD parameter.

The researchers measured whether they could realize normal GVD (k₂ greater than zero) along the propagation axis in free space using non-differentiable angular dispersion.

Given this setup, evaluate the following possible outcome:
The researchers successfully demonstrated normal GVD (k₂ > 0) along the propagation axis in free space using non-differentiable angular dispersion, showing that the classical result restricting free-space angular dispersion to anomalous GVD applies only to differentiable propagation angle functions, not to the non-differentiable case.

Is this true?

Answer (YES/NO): YES